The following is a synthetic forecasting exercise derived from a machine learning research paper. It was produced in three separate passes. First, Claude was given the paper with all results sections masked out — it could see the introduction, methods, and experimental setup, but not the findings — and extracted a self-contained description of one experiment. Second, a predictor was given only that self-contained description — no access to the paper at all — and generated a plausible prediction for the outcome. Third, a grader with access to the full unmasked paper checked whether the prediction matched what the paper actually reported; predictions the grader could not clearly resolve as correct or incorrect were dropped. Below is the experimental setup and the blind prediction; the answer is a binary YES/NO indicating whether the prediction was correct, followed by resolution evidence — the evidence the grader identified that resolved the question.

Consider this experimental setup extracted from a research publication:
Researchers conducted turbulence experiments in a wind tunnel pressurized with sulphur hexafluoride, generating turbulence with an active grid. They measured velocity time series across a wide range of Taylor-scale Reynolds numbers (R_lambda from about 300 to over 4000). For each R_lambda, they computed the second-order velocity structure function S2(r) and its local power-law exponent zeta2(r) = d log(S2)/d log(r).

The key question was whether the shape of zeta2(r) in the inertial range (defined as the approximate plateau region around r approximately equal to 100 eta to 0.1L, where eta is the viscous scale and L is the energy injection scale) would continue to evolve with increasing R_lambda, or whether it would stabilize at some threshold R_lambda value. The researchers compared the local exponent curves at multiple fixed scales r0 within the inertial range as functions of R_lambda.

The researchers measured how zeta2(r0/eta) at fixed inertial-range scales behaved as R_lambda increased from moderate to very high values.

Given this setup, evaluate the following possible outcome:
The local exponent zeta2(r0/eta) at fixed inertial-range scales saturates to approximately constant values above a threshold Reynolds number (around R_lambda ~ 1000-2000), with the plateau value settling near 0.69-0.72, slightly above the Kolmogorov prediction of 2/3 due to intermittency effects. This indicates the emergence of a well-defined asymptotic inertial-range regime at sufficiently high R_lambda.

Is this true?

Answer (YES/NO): NO